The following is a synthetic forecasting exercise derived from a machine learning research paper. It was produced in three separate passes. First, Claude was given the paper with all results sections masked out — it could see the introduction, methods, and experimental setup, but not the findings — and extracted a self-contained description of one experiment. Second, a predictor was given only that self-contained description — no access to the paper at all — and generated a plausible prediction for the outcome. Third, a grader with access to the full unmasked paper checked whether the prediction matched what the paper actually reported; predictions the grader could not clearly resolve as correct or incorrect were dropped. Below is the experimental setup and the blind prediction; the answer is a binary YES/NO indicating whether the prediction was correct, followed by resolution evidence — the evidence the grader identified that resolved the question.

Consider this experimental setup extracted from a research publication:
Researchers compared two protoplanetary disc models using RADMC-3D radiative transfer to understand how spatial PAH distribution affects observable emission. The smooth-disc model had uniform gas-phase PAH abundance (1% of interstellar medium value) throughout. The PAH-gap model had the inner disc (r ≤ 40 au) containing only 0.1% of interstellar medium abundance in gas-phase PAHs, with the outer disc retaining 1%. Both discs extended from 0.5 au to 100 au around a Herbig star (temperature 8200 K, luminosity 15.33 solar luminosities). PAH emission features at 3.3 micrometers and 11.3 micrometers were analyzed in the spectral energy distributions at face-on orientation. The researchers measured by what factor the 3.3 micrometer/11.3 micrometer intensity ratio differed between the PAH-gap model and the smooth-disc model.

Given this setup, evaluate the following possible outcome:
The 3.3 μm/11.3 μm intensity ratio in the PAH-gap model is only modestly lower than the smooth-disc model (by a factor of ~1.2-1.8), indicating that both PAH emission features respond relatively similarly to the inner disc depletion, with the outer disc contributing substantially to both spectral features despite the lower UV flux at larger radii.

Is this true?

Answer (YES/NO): NO